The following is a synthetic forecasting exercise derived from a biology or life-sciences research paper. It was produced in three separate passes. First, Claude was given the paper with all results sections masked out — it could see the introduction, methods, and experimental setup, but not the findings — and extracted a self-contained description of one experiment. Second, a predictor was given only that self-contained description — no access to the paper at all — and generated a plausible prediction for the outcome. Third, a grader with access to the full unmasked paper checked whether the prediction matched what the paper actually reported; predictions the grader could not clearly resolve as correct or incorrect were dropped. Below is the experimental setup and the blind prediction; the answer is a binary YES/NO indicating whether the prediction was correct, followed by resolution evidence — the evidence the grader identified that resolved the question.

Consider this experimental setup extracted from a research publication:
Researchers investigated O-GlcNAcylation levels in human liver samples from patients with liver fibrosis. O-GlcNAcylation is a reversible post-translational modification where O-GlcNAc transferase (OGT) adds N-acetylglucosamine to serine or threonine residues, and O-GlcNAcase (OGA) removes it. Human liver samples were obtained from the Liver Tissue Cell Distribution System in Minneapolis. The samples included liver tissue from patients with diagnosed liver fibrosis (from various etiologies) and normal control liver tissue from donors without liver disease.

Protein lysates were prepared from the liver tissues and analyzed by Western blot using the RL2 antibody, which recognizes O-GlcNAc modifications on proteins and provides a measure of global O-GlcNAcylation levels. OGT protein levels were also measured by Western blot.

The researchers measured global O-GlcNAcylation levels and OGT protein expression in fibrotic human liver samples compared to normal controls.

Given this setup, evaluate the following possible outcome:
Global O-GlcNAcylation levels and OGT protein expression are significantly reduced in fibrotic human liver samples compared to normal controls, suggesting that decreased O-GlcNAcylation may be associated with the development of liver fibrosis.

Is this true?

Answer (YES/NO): YES